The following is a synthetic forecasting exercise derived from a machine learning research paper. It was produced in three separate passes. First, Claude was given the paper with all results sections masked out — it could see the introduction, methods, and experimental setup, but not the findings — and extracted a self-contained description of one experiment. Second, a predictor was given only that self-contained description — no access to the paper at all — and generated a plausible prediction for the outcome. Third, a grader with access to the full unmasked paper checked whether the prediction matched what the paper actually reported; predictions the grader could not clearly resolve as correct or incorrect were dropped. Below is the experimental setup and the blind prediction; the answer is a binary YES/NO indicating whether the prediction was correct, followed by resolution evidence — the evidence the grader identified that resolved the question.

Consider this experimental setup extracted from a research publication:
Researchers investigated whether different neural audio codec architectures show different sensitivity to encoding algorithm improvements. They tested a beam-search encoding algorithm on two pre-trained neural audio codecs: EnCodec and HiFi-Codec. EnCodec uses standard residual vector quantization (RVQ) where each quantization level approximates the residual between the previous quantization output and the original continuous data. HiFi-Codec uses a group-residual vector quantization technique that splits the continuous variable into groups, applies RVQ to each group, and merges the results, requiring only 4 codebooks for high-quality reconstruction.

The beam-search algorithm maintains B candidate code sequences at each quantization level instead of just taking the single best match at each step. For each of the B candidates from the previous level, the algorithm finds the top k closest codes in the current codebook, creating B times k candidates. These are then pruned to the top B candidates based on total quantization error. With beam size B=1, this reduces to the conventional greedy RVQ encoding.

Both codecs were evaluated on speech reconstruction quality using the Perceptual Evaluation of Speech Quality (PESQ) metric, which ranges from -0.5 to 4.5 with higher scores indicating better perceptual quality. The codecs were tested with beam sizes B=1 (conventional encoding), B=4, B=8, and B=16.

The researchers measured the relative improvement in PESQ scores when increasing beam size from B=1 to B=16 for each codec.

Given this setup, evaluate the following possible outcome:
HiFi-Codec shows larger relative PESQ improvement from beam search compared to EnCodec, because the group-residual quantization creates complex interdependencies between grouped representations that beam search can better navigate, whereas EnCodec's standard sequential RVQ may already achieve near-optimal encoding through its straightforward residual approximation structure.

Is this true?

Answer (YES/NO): NO